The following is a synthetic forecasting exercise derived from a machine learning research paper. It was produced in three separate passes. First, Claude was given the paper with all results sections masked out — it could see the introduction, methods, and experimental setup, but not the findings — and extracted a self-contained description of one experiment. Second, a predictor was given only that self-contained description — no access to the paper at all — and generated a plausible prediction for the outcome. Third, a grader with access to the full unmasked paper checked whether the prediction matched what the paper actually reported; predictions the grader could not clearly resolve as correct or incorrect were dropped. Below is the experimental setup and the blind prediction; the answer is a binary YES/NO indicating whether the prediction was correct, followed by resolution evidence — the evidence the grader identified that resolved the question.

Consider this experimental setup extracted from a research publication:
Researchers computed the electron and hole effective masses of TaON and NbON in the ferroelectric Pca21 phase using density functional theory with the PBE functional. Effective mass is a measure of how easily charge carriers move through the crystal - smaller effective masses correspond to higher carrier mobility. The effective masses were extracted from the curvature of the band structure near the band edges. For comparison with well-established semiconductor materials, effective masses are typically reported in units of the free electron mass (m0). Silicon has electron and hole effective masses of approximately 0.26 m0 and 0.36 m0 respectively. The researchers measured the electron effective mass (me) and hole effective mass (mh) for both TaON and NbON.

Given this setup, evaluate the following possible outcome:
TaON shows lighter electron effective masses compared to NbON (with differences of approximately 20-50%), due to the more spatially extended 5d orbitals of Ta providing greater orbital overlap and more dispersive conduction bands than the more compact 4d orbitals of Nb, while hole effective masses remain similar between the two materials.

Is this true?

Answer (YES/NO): NO